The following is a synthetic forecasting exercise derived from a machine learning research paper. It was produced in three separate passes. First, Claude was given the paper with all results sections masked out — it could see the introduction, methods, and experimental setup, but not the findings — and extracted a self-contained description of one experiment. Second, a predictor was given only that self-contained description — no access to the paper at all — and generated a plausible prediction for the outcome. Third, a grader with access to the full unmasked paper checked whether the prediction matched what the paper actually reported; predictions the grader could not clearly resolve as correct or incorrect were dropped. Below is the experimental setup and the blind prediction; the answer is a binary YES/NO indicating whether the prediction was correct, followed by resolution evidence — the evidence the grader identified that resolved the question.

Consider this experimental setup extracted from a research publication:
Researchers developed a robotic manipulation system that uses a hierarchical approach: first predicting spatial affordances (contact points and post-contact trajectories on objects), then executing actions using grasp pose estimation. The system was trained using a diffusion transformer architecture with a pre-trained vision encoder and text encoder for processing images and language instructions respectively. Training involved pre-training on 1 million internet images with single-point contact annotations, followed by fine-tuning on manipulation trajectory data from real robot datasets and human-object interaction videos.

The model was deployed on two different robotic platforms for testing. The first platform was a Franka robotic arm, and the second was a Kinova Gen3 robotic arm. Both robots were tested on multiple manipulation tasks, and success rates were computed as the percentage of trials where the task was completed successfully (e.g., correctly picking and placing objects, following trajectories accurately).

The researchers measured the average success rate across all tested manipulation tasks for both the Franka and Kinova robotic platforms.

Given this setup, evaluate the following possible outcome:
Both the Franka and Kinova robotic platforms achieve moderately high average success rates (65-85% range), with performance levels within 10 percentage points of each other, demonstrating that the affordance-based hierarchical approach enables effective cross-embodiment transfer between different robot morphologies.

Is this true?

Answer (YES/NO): NO